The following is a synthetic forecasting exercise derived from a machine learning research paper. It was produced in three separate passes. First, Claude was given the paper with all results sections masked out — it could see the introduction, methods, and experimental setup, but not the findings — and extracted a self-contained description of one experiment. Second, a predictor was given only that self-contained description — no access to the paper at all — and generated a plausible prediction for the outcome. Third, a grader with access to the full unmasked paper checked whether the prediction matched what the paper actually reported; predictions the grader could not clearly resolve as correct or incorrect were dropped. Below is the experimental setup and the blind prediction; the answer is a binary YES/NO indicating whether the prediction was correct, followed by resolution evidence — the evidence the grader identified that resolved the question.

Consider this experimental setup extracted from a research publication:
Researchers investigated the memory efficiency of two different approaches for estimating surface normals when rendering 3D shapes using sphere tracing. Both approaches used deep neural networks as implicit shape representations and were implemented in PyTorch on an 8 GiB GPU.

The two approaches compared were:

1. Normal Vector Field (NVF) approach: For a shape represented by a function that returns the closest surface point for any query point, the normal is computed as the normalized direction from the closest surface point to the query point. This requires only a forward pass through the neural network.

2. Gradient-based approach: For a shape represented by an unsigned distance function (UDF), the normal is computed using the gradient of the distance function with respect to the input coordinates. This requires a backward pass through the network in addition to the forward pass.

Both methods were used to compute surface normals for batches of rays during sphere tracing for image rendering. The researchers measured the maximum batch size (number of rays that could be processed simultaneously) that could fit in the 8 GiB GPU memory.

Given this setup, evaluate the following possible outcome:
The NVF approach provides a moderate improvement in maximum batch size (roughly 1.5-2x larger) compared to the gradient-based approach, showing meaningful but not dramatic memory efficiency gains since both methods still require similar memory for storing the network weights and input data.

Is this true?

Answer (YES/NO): NO